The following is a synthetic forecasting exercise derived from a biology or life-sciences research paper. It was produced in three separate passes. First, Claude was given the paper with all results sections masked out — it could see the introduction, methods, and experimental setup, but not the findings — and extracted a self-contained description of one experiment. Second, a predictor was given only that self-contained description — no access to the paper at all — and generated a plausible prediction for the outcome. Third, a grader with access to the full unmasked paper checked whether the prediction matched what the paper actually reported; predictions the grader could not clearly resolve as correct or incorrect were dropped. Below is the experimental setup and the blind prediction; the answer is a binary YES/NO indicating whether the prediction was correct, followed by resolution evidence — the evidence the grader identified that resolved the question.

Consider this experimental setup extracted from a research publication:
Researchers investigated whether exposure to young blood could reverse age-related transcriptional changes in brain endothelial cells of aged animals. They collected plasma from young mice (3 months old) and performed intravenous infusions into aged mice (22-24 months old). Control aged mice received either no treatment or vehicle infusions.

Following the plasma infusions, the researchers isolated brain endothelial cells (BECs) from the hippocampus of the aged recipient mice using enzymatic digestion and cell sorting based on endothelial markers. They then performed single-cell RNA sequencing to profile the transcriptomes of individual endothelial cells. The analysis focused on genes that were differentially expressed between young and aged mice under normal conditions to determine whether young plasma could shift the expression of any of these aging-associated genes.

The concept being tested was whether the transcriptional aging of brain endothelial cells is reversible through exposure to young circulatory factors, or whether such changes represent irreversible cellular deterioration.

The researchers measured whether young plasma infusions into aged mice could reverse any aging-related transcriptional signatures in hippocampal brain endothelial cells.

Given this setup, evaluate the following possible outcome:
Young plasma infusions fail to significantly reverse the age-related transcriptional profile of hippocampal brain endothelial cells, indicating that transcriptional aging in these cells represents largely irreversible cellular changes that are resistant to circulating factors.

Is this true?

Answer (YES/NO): NO